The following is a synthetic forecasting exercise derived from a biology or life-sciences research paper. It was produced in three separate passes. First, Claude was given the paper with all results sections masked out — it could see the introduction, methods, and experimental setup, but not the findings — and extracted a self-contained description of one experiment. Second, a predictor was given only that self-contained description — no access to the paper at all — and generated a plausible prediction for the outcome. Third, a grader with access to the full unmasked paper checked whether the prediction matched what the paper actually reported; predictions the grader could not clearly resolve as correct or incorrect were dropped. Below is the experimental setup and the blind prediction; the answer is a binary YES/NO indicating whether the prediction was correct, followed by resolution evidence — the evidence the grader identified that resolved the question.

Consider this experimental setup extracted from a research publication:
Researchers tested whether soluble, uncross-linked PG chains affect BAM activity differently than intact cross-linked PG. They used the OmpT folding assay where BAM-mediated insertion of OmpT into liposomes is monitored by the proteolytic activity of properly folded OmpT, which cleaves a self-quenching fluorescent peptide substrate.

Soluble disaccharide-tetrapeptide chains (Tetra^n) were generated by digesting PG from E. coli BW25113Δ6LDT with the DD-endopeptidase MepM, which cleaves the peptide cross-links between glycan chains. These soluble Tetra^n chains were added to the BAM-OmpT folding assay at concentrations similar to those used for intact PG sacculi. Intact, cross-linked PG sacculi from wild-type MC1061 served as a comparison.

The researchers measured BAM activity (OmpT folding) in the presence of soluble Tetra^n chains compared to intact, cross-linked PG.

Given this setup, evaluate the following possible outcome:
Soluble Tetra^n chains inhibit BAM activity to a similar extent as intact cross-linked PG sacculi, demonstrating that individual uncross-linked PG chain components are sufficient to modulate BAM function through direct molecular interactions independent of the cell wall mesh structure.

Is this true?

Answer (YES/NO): NO